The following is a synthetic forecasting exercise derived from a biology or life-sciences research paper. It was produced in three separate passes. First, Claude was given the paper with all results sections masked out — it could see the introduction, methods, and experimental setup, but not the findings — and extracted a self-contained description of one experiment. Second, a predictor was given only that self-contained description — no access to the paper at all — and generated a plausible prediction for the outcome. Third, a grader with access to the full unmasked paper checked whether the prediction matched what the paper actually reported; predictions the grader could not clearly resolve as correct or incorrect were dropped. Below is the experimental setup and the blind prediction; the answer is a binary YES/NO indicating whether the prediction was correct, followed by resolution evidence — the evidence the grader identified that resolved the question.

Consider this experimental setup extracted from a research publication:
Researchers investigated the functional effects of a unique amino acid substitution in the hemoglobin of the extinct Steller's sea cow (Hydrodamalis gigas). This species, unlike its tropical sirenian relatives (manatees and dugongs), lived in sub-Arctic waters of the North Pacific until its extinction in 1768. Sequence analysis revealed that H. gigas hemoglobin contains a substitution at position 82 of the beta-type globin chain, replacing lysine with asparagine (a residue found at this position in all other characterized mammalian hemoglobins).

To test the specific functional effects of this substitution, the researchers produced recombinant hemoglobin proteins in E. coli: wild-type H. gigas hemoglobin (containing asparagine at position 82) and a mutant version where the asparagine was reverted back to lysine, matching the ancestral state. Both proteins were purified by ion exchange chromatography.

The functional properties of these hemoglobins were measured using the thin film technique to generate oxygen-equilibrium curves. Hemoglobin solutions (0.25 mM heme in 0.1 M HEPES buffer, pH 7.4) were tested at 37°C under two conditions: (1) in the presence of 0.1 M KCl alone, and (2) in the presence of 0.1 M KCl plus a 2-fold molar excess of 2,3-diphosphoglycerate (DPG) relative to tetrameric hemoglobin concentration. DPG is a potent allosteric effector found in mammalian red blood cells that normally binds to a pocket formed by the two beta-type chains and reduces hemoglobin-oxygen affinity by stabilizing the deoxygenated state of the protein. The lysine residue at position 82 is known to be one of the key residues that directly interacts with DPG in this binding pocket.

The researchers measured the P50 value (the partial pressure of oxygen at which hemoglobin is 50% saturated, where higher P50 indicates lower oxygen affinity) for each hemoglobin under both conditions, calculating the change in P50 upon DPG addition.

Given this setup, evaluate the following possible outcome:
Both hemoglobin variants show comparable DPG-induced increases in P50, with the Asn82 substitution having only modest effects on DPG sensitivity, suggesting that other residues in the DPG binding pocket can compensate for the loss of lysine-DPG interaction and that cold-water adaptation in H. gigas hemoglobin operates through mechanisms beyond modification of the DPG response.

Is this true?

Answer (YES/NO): NO